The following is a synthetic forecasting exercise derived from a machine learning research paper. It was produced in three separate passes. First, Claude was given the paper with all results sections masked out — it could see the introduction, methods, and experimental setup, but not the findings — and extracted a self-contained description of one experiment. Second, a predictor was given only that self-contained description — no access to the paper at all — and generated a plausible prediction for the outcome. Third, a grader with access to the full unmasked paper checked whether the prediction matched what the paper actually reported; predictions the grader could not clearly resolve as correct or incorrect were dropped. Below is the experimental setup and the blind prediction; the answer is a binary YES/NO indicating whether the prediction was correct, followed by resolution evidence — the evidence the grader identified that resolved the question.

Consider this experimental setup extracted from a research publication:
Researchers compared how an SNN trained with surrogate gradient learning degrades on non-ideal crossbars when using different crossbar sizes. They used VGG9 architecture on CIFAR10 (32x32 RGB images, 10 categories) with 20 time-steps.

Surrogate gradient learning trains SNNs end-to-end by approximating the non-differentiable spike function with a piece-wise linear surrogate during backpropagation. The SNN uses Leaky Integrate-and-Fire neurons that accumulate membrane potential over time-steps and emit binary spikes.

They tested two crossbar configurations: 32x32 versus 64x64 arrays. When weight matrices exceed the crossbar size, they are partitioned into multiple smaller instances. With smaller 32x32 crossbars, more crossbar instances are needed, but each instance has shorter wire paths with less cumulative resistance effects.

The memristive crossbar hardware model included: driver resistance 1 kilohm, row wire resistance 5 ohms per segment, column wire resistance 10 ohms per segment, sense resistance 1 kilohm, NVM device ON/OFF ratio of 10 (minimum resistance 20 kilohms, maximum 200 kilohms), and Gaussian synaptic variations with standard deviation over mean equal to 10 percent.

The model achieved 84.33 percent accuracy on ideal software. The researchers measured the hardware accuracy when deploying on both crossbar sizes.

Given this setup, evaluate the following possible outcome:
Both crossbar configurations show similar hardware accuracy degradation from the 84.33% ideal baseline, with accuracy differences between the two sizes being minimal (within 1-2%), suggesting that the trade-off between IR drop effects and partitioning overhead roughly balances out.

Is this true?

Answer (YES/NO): NO